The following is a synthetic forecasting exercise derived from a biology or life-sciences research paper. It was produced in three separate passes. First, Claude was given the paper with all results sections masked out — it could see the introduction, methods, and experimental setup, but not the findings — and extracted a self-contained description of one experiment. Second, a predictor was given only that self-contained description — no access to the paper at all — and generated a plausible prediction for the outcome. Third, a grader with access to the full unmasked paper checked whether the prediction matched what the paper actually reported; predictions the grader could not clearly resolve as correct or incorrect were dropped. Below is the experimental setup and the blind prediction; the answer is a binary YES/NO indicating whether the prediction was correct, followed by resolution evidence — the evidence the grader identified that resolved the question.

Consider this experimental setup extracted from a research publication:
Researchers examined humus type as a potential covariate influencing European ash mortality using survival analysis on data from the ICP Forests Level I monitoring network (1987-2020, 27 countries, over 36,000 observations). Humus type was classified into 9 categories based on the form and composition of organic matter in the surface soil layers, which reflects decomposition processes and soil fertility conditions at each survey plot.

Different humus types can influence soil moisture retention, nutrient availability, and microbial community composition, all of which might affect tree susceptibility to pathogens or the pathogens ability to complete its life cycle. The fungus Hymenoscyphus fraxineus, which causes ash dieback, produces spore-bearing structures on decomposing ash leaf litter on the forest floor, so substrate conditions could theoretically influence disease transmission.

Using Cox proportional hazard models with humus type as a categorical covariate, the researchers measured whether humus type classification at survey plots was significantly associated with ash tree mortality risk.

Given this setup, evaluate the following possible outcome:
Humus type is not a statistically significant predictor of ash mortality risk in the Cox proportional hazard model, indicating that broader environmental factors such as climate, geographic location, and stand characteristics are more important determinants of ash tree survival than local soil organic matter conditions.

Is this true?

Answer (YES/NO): YES